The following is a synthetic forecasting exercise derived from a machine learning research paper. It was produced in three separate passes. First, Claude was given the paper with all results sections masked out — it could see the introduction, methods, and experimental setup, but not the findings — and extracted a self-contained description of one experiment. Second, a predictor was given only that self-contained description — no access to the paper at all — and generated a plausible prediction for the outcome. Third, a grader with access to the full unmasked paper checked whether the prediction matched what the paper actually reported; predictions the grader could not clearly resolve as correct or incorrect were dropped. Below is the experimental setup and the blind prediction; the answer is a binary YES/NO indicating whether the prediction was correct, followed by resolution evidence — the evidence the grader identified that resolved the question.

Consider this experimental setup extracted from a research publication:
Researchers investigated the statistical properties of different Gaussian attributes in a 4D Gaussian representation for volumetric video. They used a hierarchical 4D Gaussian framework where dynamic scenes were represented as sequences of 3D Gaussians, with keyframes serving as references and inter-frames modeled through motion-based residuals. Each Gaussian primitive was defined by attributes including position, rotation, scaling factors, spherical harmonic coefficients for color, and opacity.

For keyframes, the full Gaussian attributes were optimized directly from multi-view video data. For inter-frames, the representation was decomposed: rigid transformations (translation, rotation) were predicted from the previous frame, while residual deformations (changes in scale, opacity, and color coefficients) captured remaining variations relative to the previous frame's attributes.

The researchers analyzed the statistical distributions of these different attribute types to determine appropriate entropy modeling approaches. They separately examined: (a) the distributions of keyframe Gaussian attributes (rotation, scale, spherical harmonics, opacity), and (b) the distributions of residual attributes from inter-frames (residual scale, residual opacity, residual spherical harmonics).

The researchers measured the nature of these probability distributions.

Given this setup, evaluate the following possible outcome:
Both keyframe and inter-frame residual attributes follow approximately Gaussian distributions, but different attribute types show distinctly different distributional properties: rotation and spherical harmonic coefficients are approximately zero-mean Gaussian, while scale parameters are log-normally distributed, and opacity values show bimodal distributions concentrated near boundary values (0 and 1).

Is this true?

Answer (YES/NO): NO